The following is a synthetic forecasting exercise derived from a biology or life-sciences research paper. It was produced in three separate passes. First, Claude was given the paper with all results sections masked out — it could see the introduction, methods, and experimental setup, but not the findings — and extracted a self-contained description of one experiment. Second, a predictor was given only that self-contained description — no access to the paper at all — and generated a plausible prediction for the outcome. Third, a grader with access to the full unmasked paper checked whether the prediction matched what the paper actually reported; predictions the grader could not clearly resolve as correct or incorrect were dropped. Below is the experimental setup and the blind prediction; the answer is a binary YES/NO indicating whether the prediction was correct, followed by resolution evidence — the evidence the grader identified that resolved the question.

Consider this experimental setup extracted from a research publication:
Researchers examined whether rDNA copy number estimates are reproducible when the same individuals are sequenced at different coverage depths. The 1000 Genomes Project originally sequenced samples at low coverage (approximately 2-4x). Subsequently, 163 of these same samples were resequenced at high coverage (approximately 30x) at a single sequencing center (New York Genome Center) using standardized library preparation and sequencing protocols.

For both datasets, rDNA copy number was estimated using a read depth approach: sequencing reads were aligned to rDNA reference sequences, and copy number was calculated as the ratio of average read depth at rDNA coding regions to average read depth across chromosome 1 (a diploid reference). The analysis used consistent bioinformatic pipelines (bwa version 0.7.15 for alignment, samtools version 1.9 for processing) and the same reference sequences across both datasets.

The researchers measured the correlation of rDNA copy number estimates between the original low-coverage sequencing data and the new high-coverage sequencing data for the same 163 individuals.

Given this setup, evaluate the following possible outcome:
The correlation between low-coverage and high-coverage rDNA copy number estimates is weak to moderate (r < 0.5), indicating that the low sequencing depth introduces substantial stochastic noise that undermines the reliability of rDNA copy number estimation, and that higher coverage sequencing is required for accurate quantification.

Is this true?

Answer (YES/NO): NO